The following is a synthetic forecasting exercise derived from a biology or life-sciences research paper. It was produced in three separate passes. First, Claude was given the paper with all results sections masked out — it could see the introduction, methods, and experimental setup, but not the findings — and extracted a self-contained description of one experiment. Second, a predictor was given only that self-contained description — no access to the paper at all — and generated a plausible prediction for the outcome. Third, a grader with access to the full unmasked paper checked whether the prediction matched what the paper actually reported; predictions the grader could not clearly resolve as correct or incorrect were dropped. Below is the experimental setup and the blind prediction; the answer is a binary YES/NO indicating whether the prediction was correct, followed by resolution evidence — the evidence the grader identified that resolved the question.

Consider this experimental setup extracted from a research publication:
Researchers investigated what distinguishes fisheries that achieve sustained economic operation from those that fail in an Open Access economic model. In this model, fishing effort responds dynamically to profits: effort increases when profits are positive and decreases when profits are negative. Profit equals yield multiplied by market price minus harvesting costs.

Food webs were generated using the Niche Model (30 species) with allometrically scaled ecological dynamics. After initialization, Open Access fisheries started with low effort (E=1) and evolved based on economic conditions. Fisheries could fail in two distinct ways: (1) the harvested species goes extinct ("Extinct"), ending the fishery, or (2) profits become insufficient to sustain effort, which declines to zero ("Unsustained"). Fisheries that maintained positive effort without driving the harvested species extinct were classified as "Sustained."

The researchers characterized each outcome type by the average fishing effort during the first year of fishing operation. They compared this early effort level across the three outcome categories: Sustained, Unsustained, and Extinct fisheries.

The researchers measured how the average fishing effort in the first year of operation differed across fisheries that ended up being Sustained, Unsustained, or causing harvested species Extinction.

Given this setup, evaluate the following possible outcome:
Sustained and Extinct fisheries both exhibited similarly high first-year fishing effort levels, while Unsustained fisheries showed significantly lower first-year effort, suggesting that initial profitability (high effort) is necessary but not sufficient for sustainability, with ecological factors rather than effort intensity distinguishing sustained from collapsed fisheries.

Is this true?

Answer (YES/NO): NO